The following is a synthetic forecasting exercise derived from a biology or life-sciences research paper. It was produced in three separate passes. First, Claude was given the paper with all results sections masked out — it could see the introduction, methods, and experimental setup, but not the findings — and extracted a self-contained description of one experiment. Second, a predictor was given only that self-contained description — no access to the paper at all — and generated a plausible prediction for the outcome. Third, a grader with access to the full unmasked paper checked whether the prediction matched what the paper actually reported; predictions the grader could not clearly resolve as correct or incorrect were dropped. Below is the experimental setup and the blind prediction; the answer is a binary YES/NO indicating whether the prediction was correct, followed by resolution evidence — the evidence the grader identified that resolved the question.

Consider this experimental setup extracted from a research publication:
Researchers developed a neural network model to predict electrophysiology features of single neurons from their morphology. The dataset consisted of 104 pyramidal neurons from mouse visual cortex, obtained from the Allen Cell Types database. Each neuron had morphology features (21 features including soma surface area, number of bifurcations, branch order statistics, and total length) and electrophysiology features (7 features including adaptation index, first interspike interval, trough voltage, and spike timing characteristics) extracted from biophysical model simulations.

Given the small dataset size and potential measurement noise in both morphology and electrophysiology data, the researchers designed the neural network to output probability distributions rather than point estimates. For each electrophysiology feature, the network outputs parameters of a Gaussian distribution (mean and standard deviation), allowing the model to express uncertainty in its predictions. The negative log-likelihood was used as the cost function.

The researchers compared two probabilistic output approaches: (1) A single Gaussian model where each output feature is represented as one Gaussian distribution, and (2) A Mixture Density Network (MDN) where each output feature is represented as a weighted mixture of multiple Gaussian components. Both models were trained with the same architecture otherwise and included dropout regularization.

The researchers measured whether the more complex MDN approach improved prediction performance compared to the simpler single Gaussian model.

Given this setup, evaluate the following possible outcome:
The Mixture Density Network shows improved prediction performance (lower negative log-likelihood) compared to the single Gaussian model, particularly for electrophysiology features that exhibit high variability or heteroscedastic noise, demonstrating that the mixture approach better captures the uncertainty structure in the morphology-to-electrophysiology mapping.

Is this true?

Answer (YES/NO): NO